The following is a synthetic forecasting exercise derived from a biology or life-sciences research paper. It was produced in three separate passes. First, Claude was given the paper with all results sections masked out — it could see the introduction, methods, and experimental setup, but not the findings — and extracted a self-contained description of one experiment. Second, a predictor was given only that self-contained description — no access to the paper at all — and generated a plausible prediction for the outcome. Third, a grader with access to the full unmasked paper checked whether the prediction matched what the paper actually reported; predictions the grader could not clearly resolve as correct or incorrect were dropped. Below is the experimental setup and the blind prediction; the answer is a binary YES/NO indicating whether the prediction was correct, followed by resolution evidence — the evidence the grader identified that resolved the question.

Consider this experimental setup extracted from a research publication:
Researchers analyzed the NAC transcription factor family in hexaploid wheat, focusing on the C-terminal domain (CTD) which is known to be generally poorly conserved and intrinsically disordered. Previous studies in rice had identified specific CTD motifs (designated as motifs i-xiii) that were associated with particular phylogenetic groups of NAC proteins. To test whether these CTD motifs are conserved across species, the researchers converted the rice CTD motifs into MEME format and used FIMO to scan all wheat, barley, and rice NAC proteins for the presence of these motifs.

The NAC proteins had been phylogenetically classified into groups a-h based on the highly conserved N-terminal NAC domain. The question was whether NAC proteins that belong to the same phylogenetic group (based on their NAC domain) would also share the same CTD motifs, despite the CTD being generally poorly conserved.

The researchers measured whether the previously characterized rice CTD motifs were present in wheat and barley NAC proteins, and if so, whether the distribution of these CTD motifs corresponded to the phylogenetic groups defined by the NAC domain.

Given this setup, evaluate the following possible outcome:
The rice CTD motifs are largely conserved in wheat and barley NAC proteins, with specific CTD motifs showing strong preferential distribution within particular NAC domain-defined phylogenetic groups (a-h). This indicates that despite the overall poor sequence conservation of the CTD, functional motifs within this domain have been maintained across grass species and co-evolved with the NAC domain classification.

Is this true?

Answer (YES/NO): YES